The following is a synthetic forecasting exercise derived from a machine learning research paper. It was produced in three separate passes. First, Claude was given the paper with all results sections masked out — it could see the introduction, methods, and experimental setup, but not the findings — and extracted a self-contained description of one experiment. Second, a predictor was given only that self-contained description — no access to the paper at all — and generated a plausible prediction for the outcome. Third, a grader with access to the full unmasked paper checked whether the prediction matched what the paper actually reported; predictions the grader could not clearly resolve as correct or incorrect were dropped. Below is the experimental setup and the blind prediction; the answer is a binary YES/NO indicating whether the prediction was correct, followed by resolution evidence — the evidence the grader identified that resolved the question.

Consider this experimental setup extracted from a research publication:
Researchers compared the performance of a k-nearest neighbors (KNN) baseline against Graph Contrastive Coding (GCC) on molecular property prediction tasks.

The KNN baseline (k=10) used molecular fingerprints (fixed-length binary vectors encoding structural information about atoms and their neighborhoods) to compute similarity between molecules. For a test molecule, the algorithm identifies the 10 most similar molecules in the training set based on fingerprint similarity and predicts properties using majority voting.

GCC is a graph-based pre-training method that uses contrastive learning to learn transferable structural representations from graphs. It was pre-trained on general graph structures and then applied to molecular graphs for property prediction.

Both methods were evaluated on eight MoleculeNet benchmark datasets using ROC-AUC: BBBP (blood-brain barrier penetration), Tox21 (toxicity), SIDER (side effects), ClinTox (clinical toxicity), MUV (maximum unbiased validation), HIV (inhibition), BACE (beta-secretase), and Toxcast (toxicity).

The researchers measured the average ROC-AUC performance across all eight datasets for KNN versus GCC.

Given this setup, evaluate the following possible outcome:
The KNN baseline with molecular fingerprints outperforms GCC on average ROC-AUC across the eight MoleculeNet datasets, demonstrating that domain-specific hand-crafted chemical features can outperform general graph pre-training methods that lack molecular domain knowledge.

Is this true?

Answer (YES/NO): YES